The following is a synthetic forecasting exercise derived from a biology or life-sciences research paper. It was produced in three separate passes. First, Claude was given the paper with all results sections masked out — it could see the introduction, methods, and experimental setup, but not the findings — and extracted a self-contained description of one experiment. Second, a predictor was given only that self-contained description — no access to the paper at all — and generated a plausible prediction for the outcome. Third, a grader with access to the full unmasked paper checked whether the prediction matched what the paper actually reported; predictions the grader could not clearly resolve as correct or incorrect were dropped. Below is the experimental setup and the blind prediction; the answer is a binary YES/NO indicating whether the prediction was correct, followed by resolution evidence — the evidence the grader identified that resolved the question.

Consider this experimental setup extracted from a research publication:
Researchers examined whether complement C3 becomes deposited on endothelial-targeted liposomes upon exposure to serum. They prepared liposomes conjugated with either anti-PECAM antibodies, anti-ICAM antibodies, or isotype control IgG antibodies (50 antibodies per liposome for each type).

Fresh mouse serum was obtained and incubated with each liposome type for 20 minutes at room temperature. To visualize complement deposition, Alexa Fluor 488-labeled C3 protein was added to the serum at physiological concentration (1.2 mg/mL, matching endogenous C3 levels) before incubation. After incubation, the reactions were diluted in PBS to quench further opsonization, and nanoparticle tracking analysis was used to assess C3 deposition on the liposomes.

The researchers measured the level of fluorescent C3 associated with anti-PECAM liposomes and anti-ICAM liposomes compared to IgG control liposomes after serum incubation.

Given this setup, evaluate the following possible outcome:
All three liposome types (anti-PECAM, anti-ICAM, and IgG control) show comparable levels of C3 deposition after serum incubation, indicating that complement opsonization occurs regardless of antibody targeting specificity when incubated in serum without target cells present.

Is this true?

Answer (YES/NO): NO